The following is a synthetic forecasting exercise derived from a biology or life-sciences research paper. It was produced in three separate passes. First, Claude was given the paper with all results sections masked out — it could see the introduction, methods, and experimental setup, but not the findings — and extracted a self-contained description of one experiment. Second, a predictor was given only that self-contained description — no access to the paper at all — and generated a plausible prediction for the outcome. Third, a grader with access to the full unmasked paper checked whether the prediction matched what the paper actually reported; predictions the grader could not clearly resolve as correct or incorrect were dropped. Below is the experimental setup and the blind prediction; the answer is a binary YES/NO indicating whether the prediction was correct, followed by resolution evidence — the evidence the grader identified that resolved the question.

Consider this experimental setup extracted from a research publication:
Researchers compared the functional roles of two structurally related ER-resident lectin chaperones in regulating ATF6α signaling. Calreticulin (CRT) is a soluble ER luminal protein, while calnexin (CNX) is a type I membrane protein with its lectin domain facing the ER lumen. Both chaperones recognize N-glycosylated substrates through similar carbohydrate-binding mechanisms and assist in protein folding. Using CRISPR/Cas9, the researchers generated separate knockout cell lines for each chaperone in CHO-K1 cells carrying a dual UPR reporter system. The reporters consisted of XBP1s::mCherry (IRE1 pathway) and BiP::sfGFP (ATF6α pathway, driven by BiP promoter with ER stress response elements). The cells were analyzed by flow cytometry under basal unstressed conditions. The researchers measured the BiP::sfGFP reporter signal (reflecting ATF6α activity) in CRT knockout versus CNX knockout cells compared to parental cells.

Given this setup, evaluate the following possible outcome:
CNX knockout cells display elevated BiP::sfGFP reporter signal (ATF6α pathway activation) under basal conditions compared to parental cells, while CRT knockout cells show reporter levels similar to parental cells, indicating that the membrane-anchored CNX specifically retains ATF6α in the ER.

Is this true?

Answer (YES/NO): NO